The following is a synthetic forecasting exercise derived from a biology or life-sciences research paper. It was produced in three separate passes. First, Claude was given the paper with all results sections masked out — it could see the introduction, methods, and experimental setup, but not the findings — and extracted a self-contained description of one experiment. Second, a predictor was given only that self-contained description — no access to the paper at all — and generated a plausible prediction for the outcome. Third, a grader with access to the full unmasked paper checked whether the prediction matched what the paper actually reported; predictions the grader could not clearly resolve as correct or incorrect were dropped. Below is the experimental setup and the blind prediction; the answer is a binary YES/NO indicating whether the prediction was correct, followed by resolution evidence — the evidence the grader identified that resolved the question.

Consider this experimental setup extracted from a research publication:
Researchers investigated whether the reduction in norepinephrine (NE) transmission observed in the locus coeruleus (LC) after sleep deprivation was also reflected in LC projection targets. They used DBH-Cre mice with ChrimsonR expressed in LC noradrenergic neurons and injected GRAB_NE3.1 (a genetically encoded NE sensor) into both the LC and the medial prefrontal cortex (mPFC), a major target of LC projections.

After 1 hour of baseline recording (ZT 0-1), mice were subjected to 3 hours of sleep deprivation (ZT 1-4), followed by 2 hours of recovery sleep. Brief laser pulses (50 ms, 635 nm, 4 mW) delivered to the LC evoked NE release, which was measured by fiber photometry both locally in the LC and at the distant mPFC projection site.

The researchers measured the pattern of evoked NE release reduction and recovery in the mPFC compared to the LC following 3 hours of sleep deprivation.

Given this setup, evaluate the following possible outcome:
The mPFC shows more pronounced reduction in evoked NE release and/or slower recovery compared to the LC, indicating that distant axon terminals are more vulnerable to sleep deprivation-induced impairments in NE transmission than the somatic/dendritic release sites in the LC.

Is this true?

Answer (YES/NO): NO